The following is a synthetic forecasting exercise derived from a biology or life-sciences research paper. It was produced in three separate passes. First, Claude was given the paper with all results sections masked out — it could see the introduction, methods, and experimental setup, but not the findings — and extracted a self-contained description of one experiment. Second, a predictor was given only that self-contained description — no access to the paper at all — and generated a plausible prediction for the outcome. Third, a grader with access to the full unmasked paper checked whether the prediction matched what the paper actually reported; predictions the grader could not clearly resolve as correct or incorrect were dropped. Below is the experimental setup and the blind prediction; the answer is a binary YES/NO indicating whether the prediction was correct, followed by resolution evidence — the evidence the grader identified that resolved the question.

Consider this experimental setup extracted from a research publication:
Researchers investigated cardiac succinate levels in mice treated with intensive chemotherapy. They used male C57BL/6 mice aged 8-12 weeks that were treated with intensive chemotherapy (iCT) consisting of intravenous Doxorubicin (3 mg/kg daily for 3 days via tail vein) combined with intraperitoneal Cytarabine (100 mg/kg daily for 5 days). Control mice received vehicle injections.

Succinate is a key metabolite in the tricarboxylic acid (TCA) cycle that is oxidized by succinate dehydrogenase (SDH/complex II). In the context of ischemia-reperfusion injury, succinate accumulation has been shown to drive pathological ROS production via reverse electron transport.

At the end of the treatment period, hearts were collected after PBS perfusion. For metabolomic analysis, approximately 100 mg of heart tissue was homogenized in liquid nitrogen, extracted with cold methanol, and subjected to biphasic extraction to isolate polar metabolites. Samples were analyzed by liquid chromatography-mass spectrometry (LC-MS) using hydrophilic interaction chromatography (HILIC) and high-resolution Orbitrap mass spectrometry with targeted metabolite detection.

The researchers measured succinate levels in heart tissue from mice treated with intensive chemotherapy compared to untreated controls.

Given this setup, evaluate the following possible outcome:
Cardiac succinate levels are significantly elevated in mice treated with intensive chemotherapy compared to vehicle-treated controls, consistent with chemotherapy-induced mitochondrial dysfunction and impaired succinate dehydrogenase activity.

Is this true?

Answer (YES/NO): NO